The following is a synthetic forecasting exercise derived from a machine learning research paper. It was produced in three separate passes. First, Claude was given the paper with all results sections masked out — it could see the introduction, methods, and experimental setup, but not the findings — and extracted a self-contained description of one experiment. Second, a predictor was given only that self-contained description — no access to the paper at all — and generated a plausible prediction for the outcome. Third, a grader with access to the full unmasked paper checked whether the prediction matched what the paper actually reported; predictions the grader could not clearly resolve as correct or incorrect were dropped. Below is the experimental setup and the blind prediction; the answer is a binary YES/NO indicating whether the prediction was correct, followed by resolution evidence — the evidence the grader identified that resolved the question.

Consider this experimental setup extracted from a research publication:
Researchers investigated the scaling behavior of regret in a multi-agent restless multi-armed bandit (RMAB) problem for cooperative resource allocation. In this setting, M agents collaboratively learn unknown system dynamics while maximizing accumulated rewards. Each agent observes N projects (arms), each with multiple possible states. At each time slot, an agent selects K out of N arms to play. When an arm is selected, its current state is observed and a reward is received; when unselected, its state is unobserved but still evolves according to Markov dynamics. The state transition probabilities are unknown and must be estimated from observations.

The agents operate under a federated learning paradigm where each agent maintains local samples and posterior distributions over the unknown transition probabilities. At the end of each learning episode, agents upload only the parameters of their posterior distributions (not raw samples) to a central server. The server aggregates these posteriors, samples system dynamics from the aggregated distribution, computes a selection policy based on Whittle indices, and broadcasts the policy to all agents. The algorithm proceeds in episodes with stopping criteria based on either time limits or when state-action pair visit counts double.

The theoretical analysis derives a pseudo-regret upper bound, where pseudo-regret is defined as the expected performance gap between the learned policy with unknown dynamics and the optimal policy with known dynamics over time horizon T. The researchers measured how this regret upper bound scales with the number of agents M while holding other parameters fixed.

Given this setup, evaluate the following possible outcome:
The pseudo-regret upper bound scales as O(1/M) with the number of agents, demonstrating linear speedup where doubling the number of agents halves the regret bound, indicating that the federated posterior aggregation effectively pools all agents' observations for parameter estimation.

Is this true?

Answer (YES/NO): NO